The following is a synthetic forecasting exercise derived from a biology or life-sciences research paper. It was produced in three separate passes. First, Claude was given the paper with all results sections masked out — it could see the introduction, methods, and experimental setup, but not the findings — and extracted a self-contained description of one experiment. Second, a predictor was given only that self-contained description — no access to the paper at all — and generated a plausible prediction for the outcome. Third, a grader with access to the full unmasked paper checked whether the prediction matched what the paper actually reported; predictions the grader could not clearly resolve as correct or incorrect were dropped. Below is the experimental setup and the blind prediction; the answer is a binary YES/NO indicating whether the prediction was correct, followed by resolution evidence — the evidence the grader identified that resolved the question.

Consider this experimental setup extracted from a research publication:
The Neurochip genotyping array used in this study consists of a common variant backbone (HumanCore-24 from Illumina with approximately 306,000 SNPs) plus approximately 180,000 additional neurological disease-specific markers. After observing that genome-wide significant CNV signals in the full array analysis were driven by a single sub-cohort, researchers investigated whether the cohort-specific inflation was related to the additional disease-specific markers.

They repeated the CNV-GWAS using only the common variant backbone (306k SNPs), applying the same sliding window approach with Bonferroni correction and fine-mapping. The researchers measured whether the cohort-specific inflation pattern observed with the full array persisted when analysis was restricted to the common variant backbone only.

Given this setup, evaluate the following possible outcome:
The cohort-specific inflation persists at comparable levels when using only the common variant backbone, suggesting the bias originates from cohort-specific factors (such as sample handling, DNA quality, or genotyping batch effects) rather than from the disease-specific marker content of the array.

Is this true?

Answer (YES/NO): YES